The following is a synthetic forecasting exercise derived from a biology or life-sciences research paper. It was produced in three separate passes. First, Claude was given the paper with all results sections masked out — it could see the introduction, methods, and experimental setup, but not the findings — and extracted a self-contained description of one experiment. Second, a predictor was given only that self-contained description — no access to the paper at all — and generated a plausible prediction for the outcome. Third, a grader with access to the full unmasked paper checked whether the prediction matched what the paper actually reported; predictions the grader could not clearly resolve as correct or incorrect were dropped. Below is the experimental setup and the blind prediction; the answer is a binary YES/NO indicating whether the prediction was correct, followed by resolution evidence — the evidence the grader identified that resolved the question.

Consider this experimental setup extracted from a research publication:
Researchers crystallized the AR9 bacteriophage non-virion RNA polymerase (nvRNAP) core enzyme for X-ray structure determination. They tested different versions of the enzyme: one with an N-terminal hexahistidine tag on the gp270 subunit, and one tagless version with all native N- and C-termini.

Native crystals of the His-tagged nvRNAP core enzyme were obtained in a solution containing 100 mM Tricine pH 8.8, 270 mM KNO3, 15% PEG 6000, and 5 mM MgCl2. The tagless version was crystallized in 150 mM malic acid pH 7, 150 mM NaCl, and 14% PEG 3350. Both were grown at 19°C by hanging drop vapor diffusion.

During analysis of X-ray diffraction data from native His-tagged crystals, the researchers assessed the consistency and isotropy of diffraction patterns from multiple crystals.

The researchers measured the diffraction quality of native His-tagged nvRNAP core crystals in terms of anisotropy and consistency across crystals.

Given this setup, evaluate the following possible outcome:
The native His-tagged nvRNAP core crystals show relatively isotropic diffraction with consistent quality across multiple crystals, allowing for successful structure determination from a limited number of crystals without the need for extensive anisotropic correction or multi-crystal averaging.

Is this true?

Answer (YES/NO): NO